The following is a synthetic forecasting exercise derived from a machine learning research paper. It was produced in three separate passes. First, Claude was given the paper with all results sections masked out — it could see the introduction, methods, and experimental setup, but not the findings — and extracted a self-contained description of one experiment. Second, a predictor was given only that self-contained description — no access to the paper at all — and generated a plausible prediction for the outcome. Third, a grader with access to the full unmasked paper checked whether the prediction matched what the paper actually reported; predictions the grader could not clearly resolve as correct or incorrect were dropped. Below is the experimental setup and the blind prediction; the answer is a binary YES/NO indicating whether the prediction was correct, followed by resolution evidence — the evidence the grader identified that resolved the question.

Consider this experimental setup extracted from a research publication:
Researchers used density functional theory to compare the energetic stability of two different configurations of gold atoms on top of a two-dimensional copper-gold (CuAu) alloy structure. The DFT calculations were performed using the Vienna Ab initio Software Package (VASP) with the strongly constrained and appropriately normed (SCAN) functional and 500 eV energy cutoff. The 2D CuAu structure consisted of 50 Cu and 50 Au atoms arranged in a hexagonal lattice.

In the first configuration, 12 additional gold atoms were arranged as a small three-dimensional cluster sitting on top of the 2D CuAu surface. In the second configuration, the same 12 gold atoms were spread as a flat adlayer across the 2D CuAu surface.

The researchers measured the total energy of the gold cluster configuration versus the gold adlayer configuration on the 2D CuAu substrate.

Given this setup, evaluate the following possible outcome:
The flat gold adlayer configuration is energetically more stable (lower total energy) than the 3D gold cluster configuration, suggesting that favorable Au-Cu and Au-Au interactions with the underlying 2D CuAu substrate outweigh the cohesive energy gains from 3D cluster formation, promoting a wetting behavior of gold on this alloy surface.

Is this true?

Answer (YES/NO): YES